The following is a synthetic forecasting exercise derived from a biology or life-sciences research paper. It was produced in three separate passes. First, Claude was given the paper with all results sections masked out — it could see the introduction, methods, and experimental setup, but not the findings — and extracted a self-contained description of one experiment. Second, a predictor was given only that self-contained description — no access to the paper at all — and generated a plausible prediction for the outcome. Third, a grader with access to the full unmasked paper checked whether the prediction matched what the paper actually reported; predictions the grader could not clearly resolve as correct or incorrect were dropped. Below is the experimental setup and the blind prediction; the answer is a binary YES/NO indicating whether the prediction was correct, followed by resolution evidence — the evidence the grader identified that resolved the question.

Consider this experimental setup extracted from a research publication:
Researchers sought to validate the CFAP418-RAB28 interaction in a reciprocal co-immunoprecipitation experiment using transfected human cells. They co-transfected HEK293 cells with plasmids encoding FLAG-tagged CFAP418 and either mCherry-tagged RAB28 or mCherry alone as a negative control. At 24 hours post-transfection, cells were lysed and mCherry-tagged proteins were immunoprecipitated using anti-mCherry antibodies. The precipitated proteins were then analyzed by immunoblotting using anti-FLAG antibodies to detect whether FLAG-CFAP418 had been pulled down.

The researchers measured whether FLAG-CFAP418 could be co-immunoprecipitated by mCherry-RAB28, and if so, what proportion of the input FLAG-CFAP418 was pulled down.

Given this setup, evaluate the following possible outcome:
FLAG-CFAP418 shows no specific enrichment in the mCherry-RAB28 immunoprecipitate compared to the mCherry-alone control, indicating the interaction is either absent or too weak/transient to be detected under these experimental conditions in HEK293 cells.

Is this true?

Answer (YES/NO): NO